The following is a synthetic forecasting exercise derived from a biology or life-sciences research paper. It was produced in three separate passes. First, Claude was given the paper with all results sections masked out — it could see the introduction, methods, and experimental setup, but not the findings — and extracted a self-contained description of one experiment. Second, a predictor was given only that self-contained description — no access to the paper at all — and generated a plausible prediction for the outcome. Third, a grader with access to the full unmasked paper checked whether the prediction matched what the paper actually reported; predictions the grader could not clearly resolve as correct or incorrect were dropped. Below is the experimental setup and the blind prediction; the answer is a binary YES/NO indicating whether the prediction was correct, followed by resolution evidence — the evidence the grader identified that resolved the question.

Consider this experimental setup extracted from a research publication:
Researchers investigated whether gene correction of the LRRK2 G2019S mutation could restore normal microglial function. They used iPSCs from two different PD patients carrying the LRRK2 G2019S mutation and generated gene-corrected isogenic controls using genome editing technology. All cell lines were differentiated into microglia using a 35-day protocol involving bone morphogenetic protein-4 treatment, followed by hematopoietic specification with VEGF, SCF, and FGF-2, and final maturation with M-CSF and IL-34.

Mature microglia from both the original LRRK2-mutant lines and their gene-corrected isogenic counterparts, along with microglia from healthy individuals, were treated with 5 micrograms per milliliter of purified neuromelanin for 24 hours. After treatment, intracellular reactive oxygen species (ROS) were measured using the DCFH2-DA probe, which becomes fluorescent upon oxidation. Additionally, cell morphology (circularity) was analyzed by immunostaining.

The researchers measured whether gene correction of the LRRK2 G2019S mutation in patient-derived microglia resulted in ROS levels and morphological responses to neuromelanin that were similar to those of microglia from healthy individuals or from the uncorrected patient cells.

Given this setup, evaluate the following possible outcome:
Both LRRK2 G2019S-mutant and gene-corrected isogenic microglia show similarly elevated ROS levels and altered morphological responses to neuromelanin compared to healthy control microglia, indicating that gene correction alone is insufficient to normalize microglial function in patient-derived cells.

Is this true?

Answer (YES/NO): NO